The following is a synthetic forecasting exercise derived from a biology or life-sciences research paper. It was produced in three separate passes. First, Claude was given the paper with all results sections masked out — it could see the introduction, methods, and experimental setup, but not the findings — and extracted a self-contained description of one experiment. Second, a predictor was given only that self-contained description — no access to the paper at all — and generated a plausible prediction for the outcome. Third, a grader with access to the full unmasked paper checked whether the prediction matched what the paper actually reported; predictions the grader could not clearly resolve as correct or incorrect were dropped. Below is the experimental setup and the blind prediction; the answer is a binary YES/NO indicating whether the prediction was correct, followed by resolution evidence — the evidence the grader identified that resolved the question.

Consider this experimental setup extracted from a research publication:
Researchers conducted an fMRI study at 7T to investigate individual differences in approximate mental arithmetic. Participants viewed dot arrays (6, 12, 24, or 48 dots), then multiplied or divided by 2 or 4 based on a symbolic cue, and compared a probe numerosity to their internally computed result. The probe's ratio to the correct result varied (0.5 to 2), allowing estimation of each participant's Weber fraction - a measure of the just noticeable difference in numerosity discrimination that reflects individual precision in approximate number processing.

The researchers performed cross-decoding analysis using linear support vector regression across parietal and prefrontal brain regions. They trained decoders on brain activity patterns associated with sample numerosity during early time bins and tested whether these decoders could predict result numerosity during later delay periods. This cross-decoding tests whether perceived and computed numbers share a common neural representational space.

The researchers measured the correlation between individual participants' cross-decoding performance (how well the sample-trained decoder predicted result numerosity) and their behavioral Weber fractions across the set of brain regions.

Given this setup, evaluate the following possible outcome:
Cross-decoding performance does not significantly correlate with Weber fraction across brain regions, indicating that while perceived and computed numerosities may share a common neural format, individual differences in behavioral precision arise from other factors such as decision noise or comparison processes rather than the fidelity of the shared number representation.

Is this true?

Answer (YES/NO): NO